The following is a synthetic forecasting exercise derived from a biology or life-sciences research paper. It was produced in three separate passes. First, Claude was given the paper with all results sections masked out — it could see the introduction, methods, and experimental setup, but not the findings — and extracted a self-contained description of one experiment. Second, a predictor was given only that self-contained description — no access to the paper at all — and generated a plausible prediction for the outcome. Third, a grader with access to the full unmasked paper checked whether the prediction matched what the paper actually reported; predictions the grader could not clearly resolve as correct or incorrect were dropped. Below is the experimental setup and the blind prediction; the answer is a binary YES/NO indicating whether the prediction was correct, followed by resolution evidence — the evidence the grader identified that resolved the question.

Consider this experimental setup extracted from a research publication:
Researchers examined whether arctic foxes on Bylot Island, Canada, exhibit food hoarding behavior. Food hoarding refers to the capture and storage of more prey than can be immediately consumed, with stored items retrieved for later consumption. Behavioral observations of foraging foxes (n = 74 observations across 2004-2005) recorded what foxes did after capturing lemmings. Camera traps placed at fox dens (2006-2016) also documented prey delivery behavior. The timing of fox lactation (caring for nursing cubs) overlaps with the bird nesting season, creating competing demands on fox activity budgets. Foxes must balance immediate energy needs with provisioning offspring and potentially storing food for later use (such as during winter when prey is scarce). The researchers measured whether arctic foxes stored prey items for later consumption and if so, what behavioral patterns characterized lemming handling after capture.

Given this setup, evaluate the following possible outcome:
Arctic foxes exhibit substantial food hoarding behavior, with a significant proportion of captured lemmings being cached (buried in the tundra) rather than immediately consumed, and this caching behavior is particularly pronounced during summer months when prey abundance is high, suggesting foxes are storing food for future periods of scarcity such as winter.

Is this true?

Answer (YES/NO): NO